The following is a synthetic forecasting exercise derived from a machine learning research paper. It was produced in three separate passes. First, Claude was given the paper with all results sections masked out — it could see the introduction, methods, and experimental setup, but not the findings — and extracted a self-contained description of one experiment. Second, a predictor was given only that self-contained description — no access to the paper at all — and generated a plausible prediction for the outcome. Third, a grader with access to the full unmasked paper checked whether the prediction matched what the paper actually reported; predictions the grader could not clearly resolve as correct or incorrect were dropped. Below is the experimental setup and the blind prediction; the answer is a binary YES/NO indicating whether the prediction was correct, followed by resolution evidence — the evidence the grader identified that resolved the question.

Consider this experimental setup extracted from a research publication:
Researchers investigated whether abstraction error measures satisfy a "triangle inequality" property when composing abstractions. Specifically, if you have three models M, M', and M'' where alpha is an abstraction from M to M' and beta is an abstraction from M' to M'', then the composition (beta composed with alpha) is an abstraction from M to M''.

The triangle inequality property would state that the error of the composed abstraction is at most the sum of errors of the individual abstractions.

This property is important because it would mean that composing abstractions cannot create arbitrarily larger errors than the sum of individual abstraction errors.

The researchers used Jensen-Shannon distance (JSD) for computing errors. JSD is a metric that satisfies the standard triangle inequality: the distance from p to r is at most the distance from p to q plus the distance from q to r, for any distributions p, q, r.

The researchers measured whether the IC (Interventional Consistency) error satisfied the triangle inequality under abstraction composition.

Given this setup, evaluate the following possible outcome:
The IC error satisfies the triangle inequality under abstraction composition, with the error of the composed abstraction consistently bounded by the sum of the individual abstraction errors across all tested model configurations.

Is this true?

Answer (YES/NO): NO